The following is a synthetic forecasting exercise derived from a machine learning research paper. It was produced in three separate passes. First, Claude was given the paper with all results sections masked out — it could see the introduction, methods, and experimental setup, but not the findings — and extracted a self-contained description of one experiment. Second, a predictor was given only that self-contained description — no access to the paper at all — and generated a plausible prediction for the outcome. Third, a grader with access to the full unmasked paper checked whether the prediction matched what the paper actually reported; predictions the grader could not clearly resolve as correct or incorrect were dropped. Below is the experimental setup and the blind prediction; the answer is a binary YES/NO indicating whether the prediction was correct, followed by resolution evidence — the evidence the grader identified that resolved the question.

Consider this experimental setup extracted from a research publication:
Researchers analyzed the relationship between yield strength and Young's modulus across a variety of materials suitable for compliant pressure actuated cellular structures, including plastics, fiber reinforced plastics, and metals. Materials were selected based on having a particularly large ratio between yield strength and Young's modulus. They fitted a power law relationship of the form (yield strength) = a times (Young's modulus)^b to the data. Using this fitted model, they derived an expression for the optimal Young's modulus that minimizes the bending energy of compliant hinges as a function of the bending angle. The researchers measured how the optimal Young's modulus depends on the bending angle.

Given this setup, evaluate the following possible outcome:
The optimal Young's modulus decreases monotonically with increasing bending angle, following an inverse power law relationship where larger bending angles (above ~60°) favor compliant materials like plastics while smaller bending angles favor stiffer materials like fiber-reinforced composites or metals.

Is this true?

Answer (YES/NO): NO